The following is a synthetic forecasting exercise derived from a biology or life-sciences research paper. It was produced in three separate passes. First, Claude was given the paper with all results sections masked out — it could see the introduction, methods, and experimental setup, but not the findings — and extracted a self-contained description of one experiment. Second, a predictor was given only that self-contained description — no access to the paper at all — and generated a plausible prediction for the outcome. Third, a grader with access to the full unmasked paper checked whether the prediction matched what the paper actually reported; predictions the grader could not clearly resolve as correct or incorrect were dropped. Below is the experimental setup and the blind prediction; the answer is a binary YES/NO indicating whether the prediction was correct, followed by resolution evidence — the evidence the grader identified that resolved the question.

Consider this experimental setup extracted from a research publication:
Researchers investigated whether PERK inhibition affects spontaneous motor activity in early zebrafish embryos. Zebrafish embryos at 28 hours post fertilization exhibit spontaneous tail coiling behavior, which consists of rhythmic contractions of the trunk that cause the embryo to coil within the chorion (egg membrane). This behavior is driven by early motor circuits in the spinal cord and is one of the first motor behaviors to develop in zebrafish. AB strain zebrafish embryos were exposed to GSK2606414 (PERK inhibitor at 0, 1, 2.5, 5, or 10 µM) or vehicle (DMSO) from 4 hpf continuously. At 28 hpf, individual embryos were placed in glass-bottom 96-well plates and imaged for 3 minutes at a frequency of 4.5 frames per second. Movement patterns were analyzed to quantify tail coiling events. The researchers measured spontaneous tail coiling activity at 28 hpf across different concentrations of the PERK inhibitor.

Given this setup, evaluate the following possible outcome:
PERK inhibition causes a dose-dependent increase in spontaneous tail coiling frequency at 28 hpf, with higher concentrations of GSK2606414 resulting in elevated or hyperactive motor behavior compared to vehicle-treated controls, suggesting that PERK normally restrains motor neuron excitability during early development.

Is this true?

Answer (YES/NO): NO